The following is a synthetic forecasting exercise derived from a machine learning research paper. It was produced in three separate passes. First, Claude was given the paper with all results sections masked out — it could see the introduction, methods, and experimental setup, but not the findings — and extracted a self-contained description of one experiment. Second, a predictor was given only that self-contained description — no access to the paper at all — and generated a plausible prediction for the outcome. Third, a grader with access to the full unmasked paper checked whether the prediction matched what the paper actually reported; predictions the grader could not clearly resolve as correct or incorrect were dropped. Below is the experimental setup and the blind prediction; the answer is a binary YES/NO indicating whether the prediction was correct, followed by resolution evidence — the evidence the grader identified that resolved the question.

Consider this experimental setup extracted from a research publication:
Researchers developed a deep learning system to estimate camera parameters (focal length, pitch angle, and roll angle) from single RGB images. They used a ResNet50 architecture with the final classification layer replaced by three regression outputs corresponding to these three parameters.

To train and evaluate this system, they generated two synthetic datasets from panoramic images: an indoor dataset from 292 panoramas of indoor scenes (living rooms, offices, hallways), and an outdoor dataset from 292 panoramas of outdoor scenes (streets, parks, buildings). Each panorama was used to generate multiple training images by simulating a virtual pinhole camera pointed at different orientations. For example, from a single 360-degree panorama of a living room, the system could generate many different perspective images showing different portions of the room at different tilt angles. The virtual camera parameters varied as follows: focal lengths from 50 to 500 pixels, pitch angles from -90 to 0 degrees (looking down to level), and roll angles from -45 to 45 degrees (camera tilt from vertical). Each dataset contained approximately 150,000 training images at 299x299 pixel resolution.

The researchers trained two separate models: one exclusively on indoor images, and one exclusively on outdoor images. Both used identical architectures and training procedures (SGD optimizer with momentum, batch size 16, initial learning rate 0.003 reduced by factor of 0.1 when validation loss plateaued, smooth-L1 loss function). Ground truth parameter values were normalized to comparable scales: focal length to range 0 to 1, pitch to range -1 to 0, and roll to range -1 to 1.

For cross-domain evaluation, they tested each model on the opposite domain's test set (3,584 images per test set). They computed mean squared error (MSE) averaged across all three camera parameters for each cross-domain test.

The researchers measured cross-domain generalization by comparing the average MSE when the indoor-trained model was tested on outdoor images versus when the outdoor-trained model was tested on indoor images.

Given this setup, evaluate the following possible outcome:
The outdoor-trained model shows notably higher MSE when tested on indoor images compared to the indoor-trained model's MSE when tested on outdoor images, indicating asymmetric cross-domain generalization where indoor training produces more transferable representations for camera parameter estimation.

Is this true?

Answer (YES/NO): NO